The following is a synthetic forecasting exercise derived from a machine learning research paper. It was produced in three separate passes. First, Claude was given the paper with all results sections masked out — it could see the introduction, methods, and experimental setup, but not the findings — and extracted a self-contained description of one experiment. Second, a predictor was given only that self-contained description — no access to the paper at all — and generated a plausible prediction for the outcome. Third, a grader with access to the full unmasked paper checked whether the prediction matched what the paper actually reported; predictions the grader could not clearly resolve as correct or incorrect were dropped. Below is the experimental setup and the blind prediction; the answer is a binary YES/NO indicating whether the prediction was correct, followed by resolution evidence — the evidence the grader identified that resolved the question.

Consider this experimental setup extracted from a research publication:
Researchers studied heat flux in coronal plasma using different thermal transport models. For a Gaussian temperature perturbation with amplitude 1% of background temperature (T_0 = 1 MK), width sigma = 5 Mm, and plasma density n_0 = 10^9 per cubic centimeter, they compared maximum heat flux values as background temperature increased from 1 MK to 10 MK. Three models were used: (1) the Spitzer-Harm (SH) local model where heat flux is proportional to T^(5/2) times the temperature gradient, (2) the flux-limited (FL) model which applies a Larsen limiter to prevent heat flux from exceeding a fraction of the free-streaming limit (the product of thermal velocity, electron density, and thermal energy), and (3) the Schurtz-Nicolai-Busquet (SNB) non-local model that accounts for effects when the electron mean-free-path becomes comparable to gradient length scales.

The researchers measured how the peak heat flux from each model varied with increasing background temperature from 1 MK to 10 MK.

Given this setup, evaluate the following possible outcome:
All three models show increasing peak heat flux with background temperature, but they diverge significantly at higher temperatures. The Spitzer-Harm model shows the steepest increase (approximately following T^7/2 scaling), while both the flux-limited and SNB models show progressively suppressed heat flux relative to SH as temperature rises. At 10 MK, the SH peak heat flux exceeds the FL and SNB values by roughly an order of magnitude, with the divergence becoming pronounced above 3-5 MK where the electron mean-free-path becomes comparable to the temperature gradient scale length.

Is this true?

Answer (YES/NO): NO